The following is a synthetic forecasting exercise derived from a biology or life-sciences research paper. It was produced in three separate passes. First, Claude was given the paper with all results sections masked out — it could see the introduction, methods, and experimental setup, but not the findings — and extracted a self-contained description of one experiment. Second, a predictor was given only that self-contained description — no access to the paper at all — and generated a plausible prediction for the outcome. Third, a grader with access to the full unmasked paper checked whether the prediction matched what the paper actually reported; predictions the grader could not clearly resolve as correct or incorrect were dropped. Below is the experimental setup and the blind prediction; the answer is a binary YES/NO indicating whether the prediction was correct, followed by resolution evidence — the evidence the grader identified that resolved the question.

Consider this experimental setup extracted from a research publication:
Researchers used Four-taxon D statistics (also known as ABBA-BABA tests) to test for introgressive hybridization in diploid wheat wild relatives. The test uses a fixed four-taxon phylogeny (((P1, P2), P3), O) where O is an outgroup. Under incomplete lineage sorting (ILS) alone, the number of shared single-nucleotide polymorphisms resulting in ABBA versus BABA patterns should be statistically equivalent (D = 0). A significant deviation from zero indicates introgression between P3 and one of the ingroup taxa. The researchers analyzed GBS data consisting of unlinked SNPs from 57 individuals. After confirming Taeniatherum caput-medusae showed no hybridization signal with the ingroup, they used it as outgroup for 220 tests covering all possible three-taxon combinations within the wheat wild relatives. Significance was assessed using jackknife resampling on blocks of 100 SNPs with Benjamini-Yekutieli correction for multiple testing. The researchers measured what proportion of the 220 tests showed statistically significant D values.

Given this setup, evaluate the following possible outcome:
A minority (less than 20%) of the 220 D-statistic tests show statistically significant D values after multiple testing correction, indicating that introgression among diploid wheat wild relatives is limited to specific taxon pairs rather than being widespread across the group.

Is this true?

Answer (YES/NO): NO